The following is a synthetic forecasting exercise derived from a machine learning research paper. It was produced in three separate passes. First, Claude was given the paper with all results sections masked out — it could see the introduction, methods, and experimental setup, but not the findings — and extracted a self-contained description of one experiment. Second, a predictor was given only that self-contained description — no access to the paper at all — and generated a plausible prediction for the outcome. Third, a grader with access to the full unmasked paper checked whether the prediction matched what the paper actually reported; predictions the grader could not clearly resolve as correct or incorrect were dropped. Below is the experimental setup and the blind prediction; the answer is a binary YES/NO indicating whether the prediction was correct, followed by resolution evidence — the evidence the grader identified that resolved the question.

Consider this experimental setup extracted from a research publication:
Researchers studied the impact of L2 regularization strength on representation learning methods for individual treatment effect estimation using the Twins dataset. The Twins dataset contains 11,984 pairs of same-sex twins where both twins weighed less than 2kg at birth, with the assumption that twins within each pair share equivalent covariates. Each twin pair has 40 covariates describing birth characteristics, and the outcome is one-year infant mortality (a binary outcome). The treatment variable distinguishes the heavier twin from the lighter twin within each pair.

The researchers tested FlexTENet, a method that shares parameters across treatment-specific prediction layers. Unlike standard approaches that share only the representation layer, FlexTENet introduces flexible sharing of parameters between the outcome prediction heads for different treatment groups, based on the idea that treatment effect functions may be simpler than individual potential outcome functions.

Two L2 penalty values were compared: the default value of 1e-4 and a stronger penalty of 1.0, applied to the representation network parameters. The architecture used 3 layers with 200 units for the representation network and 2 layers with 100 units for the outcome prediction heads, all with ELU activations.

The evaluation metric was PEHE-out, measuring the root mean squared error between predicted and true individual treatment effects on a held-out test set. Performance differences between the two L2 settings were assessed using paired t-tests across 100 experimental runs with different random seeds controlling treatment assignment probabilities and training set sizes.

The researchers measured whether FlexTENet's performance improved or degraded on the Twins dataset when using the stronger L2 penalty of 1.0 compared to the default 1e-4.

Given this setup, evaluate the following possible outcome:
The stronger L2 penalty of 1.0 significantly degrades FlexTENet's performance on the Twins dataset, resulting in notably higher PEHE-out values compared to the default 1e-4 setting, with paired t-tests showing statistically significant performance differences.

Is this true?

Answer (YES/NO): YES